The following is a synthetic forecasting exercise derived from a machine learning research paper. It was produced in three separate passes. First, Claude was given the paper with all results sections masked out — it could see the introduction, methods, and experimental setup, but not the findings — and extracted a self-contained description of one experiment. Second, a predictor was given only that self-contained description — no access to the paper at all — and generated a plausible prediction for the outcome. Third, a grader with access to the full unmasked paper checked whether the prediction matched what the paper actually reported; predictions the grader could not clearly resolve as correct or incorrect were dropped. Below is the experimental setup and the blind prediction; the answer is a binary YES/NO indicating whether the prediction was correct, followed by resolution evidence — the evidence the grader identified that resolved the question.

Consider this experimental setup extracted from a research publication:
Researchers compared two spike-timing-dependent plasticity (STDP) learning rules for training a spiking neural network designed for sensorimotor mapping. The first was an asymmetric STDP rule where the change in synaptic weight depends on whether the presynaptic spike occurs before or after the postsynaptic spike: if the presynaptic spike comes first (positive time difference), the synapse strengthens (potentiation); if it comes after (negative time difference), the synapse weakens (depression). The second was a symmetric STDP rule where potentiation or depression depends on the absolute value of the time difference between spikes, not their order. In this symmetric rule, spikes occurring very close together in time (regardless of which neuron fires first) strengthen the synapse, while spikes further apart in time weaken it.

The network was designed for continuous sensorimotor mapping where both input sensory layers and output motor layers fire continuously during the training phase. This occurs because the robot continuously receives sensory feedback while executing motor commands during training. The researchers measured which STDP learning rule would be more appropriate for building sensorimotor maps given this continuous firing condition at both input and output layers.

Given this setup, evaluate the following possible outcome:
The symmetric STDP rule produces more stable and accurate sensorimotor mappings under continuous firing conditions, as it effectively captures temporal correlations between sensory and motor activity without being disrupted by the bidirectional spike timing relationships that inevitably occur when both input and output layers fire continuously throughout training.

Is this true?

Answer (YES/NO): YES